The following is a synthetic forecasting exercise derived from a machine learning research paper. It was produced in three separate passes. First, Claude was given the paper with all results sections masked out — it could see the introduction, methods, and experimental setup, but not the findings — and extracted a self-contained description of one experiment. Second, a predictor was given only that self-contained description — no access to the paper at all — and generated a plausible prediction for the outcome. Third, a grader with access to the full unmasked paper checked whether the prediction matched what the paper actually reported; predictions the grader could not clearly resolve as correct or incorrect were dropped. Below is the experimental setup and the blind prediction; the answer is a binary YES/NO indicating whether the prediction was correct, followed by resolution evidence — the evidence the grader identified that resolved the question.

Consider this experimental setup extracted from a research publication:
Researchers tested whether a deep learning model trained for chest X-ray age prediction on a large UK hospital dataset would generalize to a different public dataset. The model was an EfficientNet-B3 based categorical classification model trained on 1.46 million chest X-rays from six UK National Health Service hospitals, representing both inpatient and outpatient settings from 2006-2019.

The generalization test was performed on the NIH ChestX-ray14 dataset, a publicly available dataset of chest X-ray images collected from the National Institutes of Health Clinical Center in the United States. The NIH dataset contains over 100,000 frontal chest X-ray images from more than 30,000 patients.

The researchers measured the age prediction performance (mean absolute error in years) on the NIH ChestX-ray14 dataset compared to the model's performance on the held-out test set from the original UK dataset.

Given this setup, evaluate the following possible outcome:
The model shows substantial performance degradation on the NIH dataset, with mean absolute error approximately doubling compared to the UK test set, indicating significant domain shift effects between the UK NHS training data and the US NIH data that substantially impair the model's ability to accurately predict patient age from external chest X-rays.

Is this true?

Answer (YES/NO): NO